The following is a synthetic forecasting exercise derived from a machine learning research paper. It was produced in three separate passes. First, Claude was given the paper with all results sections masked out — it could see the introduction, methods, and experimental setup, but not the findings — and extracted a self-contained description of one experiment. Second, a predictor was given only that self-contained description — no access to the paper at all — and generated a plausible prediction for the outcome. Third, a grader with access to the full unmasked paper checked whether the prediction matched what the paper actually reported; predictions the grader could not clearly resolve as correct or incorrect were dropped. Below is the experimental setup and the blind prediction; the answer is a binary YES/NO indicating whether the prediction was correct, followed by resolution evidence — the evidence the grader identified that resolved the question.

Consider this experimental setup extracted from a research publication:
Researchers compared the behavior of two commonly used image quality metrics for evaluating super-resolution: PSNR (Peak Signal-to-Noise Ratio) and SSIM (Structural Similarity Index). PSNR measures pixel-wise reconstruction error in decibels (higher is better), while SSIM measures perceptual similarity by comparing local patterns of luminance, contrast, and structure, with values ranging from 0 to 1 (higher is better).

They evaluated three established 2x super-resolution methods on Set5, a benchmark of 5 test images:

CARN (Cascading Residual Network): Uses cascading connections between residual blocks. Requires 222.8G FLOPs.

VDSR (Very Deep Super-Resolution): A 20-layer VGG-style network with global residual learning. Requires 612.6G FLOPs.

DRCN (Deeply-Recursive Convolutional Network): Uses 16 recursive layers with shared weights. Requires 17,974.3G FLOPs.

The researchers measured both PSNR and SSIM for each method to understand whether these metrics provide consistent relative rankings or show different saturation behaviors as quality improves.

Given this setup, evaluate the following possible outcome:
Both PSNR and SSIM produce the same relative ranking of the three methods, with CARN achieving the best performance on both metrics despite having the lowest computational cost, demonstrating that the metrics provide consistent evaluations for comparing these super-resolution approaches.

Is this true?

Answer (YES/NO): YES